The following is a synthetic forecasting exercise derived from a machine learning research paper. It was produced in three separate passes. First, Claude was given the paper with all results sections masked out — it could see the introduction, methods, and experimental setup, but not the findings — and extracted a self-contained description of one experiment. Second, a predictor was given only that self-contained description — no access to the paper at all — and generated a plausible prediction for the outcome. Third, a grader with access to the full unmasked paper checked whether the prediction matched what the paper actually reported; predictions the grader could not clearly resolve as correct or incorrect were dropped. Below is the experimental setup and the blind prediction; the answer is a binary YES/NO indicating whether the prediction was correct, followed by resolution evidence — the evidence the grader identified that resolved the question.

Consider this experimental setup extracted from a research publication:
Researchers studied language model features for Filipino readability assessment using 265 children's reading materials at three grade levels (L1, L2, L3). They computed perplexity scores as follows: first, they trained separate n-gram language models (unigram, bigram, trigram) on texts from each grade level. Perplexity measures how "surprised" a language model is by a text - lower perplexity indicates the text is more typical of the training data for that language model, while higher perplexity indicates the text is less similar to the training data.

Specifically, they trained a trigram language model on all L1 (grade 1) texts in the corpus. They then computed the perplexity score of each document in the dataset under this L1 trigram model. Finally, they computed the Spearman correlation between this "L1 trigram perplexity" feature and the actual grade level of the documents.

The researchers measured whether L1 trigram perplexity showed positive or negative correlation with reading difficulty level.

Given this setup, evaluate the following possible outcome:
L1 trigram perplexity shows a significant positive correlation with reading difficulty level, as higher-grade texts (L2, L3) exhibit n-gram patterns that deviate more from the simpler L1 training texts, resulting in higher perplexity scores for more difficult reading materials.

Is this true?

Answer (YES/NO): NO